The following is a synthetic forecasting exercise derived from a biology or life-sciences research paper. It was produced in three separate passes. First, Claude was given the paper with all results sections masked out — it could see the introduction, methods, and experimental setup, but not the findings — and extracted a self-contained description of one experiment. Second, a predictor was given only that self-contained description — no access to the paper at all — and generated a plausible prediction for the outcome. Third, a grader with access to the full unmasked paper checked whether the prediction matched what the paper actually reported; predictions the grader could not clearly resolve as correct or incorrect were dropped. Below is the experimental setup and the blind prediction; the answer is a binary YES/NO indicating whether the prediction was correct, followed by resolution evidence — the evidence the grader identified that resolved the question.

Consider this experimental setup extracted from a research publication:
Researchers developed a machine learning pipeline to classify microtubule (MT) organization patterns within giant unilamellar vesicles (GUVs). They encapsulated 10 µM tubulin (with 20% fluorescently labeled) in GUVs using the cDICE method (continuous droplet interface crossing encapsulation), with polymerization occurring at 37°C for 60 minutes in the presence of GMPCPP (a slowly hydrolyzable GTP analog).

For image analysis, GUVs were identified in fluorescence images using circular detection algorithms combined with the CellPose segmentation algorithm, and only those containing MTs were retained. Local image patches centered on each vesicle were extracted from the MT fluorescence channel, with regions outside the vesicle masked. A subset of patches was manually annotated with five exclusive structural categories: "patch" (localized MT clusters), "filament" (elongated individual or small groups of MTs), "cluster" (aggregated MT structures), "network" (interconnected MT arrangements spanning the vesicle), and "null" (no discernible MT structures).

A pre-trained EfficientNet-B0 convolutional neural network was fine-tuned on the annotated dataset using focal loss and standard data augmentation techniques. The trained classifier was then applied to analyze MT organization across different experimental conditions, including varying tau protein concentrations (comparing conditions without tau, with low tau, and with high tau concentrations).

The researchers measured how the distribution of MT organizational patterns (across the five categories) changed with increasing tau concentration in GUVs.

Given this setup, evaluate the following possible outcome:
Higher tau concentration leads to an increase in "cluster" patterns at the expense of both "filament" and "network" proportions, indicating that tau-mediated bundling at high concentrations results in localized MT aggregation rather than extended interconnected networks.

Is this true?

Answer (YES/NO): NO